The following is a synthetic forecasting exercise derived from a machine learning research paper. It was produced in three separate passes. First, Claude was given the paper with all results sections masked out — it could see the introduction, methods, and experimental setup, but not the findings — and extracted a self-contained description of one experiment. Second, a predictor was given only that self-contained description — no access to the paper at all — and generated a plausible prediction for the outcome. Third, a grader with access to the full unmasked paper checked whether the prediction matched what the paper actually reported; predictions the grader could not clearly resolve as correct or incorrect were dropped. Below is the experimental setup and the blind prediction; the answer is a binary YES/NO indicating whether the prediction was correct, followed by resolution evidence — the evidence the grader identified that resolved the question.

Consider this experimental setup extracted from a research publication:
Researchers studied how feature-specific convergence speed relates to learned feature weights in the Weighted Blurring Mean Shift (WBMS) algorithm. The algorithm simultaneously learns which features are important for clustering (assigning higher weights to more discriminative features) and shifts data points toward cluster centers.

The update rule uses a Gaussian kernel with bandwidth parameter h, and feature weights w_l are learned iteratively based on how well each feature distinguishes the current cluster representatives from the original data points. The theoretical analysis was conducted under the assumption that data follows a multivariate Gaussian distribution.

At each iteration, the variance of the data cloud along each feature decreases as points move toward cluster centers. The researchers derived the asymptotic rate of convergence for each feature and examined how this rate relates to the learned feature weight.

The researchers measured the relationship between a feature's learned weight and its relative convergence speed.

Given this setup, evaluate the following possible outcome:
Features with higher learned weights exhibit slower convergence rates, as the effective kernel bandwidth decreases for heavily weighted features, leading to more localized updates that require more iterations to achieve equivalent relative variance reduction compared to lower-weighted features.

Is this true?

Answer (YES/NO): YES